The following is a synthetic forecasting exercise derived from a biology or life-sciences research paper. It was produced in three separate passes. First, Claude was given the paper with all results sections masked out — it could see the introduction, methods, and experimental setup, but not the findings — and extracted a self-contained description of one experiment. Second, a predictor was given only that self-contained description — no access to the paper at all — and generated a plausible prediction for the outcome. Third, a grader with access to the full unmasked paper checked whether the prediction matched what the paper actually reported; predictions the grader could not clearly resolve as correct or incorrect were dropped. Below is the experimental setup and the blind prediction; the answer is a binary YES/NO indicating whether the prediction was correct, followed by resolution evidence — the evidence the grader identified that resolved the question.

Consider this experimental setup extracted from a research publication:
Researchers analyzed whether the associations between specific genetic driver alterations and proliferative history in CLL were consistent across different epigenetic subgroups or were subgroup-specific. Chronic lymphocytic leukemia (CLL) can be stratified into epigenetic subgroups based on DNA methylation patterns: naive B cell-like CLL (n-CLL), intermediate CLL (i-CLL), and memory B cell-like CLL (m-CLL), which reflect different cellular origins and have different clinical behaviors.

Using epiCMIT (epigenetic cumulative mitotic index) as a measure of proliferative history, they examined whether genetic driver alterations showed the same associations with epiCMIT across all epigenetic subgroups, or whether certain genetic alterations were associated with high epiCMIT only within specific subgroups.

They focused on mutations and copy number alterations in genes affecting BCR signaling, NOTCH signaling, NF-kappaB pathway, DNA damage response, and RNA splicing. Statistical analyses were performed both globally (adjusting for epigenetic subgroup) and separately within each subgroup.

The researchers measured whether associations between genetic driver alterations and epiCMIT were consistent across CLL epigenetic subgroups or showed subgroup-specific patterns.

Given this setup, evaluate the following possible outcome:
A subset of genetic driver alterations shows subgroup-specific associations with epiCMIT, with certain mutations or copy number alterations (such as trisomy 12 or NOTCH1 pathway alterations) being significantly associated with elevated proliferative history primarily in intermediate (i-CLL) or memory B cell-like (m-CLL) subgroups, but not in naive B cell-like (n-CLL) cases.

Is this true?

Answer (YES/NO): NO